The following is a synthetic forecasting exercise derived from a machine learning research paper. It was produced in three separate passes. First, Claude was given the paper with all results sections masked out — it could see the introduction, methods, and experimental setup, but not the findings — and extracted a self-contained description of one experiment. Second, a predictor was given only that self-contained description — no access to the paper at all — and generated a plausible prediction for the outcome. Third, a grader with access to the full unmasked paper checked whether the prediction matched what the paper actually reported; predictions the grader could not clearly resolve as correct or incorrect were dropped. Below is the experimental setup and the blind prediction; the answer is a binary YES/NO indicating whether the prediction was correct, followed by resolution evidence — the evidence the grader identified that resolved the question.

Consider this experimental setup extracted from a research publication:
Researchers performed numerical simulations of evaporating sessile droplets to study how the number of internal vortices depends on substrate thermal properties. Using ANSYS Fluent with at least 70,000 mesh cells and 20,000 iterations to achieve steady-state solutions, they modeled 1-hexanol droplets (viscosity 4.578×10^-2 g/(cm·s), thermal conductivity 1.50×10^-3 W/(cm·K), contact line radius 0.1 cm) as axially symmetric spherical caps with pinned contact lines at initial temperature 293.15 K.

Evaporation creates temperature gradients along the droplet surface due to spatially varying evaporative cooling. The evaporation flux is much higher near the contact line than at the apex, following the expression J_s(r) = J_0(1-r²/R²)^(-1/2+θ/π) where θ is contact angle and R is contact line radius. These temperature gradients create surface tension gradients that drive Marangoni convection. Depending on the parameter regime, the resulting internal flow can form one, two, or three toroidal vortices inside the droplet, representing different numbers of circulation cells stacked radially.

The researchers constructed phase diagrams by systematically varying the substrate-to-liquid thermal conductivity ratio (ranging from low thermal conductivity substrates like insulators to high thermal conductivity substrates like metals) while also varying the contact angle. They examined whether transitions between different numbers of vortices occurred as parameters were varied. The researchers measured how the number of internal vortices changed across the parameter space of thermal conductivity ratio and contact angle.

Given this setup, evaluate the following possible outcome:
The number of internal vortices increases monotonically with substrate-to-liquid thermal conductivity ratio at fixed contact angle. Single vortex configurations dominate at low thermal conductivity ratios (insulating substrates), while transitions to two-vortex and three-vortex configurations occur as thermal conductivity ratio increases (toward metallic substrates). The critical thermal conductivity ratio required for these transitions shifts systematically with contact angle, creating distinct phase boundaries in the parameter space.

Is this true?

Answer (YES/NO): NO